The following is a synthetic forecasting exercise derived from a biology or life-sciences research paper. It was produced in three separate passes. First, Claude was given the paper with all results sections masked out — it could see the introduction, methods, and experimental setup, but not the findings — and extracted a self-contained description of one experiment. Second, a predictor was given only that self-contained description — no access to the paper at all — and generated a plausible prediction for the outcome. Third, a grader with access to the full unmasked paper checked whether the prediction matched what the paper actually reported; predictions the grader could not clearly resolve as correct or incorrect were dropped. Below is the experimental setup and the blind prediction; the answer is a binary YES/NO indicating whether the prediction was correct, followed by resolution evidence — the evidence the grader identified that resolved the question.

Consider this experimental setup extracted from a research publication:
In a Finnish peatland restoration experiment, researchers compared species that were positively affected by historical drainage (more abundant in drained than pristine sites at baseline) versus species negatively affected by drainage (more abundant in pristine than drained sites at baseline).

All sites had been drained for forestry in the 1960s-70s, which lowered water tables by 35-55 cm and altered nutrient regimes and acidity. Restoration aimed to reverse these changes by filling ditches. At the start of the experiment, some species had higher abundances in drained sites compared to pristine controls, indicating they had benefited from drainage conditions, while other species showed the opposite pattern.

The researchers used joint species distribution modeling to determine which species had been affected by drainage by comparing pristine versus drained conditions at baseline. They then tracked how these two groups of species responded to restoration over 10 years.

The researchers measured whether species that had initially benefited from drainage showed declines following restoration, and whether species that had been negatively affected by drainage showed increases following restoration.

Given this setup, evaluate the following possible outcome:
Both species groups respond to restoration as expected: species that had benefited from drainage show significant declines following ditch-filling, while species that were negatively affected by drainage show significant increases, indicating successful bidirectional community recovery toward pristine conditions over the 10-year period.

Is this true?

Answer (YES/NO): YES